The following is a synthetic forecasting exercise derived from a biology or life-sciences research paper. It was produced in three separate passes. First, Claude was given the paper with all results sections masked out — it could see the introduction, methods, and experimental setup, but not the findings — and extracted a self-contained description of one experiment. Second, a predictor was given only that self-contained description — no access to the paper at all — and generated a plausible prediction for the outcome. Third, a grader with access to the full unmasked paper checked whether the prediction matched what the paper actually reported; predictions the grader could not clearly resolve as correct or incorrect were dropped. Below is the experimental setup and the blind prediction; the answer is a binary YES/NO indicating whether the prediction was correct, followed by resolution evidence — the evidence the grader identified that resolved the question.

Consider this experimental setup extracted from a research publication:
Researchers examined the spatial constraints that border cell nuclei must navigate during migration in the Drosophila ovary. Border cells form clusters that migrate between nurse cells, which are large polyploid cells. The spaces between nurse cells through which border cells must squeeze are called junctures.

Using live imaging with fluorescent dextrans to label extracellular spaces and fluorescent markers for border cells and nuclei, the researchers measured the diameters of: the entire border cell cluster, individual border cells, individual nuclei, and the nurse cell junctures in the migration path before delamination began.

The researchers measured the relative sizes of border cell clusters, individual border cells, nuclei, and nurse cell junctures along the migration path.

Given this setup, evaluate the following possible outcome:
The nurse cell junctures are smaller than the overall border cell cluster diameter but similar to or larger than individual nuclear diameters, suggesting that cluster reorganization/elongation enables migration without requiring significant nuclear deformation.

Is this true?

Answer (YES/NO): NO